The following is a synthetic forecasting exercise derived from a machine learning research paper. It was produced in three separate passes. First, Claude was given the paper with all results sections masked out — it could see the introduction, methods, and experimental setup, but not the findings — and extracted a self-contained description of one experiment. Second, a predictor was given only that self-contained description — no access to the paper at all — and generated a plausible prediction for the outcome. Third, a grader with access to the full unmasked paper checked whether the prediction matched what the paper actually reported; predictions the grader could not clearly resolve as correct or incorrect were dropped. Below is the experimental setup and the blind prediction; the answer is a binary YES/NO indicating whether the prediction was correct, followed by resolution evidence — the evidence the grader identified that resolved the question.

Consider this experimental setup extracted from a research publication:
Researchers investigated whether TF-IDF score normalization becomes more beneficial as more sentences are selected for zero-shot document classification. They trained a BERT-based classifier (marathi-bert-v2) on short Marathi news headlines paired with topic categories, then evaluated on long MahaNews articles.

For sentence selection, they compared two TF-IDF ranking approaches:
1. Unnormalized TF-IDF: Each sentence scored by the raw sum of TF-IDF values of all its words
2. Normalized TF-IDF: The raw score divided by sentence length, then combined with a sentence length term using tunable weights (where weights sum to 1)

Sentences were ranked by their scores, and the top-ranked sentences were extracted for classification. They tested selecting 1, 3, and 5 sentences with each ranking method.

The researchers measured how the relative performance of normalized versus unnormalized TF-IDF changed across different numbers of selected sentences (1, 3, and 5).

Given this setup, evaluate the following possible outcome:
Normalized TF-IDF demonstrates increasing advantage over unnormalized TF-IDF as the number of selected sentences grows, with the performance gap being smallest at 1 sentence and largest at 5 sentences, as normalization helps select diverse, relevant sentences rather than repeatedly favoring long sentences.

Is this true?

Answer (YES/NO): NO